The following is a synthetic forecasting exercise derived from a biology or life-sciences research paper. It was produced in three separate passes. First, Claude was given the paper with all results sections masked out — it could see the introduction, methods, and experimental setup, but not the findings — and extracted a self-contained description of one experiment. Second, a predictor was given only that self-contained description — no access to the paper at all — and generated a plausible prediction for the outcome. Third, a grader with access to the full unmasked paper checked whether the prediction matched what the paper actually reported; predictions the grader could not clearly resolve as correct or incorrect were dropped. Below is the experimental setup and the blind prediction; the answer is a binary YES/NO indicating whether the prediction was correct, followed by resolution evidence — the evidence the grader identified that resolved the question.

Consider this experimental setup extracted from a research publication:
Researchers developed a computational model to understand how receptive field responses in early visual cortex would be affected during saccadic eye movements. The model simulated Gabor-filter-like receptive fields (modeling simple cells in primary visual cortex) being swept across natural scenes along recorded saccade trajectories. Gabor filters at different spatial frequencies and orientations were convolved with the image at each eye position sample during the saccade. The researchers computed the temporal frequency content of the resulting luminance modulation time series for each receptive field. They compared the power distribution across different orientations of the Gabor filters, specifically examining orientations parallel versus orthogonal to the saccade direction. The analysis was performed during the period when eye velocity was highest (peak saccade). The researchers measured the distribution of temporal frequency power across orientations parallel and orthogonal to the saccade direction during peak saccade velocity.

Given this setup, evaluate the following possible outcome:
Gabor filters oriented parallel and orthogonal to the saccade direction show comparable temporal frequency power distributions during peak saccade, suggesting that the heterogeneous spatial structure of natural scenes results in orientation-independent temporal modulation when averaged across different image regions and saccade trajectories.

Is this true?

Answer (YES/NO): NO